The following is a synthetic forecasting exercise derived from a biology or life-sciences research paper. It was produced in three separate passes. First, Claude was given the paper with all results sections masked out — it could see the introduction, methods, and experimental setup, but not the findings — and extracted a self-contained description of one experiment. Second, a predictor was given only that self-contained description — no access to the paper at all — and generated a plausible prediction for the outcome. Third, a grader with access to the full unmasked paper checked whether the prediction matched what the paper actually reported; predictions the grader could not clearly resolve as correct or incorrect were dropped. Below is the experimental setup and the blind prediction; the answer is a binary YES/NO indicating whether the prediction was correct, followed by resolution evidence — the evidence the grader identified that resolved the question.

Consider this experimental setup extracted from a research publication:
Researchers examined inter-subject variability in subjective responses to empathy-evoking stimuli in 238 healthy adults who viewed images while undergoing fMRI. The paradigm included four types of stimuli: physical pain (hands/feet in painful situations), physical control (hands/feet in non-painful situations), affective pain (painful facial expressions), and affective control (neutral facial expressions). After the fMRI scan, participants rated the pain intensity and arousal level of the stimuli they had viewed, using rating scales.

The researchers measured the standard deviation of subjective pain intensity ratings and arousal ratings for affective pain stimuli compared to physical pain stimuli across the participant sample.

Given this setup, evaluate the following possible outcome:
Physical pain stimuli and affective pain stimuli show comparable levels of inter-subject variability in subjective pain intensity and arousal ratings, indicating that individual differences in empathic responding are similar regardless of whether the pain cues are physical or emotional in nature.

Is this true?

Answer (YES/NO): NO